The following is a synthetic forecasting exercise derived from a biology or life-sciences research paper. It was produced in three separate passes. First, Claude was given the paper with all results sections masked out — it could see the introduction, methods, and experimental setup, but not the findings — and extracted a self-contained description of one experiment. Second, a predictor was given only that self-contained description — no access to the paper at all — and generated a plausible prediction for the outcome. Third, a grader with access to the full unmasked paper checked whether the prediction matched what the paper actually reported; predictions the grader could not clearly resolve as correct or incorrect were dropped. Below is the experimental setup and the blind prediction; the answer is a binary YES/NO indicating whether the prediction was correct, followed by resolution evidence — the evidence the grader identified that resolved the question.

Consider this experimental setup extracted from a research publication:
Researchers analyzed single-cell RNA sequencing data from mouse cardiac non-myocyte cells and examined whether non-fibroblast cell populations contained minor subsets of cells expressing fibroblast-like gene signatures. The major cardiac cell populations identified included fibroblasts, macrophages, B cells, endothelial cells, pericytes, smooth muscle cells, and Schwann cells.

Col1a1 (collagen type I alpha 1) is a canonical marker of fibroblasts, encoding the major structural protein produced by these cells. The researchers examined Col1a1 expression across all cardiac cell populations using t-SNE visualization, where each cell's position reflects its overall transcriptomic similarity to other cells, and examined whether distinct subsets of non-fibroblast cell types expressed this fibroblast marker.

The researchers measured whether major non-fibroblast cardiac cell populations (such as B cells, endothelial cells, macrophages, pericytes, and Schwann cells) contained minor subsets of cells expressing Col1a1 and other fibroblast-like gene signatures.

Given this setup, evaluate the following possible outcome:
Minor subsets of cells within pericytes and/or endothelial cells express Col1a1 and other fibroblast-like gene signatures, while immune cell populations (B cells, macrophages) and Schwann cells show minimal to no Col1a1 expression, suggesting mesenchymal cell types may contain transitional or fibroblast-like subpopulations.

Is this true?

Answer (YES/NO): NO